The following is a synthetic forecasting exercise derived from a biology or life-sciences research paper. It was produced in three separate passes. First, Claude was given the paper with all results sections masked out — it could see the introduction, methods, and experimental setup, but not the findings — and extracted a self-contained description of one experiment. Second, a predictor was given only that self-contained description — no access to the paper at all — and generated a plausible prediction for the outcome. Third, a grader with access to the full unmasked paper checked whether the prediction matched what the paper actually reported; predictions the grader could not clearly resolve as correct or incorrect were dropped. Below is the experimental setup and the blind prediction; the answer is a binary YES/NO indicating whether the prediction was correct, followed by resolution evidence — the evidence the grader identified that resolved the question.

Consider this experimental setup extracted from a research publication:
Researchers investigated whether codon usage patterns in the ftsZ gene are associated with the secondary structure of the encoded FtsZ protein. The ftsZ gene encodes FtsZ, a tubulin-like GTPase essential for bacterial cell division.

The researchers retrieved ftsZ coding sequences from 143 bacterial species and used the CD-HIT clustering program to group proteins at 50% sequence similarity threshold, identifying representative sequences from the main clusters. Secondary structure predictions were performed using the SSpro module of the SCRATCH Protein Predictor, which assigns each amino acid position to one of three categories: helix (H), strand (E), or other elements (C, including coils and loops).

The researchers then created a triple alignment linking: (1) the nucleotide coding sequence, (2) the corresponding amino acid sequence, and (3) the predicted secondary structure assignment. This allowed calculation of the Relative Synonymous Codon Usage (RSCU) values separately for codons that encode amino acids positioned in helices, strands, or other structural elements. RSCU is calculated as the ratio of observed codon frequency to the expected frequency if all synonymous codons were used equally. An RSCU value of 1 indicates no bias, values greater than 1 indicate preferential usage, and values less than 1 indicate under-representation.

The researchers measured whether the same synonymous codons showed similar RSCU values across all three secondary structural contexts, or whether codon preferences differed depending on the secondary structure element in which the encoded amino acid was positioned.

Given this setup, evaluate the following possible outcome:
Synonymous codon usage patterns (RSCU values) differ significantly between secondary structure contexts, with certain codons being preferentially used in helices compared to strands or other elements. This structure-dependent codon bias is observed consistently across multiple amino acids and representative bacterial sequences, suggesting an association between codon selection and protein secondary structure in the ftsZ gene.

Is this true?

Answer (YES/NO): YES